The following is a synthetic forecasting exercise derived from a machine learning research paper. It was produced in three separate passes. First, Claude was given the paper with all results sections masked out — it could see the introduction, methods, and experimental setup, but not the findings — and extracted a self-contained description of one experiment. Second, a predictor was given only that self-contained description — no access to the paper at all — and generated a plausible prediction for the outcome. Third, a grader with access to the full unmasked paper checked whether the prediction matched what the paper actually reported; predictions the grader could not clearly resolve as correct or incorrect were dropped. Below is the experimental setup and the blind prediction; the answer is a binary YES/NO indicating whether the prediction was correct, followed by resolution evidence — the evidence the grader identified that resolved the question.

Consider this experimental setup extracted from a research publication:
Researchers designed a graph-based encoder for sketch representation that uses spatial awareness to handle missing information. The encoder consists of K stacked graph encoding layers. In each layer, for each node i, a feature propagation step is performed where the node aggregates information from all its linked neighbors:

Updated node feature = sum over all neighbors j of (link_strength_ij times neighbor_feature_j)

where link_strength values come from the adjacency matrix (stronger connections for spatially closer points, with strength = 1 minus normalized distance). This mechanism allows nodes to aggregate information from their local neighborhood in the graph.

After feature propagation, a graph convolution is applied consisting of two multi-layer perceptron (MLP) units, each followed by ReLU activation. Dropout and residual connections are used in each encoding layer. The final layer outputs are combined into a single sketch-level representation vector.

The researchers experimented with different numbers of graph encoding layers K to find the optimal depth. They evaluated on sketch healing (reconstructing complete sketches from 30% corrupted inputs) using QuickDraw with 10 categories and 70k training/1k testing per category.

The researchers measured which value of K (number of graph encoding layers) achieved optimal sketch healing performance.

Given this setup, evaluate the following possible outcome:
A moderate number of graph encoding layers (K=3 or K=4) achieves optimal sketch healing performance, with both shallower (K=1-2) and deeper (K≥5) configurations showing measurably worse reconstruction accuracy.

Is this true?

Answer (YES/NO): NO